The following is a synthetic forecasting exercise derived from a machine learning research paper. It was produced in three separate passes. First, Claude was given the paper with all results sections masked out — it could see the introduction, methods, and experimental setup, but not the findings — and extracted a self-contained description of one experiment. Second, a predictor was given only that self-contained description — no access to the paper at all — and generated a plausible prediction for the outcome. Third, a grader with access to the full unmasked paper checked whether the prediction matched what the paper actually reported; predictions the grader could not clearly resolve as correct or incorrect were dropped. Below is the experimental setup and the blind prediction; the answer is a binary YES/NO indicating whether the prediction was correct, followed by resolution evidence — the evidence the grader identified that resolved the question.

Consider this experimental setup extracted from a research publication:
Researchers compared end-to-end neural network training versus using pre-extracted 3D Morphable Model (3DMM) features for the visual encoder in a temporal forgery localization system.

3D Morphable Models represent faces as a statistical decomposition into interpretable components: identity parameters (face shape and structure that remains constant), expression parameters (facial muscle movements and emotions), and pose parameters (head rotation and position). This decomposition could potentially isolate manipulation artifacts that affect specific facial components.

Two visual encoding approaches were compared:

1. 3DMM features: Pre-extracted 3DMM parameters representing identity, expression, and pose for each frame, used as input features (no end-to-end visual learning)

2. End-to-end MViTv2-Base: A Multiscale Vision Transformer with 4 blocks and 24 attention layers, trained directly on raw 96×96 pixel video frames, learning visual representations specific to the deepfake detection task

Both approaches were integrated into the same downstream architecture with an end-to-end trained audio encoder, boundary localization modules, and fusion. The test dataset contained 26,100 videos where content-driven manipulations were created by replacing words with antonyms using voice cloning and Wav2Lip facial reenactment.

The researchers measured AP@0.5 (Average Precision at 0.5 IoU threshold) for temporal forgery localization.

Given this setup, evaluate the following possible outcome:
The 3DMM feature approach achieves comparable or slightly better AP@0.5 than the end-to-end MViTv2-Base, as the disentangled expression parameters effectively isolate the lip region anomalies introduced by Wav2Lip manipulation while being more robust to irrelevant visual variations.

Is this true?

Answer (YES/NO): NO